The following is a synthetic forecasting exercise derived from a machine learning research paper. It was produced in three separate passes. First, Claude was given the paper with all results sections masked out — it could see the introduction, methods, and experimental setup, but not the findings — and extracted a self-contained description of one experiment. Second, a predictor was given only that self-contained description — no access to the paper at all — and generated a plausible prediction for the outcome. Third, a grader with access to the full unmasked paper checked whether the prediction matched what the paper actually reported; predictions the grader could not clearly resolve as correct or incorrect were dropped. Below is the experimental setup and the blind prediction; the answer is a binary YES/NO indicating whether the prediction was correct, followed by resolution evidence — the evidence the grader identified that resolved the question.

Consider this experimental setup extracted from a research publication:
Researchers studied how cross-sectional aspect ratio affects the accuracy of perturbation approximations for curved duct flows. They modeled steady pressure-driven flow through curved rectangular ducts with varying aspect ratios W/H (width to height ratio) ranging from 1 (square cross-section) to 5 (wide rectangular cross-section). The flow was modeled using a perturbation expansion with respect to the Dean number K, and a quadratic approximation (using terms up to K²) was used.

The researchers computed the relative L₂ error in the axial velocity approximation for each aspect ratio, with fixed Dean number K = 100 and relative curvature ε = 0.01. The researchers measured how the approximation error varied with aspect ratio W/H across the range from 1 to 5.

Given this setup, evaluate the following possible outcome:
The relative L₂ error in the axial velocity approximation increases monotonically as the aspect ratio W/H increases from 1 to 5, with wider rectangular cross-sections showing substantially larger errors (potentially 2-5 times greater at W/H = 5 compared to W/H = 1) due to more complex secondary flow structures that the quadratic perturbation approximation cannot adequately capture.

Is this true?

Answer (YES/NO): NO